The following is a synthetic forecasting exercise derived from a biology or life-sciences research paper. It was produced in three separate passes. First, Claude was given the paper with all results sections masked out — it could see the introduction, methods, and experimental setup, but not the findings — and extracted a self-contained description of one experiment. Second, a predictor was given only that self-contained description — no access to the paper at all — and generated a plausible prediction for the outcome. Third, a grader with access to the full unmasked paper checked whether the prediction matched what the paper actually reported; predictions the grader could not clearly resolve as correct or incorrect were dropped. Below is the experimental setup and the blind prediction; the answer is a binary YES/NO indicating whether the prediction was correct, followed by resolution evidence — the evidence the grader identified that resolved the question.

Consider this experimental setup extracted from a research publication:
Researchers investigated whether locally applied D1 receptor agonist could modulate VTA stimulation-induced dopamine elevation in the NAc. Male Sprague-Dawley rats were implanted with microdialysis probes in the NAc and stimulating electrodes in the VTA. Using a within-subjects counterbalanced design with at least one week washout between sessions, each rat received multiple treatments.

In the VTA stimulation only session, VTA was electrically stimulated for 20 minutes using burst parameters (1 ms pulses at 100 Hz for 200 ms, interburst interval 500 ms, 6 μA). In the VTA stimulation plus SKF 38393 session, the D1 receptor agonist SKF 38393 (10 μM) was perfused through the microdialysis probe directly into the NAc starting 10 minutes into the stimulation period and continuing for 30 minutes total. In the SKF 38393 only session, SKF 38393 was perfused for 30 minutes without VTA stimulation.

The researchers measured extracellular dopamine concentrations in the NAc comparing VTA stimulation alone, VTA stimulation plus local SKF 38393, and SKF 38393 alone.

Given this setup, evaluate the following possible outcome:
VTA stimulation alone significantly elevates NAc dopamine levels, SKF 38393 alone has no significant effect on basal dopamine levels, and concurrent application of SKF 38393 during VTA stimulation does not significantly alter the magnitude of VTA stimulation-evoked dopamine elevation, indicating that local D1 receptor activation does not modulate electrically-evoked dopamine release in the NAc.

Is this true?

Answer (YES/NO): NO